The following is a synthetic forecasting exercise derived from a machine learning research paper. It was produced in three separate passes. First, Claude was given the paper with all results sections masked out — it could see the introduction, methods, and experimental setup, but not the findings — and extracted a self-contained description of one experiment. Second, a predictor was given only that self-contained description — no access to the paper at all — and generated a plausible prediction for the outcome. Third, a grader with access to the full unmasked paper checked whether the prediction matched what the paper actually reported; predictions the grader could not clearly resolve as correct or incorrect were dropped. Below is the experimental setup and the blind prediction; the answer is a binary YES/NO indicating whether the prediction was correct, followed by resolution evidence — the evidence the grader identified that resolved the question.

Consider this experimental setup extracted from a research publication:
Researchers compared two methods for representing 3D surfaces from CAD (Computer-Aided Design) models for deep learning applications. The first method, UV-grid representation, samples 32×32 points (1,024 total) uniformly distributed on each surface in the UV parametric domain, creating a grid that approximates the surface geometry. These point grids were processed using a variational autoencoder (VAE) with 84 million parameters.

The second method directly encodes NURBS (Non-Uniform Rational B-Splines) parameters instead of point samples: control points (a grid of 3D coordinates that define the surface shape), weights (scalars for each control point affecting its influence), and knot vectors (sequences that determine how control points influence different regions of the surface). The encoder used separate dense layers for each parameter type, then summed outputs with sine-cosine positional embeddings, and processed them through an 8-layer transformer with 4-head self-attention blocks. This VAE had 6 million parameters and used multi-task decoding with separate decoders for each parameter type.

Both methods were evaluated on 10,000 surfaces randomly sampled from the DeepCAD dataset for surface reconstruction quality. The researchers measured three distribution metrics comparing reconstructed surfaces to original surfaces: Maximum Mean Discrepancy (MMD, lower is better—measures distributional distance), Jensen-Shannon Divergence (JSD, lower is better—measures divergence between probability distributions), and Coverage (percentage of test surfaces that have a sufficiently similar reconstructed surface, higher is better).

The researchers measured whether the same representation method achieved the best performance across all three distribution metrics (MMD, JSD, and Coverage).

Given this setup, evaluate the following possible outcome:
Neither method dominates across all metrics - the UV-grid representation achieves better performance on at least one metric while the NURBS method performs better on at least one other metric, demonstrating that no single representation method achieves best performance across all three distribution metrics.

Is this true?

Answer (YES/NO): YES